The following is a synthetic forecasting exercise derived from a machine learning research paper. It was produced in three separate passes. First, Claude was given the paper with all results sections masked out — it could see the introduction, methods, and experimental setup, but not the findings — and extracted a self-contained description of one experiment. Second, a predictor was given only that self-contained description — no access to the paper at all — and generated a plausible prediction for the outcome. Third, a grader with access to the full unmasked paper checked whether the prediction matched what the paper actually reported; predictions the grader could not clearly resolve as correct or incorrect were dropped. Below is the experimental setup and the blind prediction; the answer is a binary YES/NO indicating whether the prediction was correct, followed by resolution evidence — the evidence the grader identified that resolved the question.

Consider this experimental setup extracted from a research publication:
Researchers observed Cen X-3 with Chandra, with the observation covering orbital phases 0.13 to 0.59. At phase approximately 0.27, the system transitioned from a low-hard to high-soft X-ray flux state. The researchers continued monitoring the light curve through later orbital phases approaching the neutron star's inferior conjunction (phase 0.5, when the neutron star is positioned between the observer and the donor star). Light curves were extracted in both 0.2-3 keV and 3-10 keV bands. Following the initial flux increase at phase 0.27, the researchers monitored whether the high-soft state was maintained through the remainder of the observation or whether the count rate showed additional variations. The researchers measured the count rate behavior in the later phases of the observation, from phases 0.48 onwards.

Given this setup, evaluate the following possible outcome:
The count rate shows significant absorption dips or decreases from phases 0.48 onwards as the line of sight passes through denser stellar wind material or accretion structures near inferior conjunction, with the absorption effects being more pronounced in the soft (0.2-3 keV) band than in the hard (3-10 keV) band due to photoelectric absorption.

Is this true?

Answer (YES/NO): NO